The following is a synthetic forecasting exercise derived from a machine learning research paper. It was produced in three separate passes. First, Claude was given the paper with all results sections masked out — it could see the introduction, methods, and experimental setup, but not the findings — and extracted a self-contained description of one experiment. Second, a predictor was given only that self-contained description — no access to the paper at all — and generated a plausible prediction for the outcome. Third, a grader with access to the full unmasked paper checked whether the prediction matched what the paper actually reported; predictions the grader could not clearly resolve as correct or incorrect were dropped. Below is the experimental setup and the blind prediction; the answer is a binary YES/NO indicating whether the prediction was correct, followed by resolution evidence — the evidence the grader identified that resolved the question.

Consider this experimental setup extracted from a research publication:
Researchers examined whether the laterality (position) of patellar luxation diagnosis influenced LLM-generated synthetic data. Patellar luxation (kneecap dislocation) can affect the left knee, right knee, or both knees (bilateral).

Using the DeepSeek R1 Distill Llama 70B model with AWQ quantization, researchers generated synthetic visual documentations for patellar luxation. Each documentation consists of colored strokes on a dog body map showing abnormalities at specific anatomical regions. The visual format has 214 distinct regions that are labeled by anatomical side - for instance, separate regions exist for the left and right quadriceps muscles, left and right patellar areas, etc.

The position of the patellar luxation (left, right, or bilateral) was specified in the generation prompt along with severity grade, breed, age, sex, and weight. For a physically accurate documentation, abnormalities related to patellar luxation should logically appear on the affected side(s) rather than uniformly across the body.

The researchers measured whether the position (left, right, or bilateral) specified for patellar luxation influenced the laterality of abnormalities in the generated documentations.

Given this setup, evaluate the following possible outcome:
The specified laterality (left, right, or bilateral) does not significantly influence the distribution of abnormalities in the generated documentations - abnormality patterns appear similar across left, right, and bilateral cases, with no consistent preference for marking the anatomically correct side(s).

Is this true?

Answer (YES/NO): NO